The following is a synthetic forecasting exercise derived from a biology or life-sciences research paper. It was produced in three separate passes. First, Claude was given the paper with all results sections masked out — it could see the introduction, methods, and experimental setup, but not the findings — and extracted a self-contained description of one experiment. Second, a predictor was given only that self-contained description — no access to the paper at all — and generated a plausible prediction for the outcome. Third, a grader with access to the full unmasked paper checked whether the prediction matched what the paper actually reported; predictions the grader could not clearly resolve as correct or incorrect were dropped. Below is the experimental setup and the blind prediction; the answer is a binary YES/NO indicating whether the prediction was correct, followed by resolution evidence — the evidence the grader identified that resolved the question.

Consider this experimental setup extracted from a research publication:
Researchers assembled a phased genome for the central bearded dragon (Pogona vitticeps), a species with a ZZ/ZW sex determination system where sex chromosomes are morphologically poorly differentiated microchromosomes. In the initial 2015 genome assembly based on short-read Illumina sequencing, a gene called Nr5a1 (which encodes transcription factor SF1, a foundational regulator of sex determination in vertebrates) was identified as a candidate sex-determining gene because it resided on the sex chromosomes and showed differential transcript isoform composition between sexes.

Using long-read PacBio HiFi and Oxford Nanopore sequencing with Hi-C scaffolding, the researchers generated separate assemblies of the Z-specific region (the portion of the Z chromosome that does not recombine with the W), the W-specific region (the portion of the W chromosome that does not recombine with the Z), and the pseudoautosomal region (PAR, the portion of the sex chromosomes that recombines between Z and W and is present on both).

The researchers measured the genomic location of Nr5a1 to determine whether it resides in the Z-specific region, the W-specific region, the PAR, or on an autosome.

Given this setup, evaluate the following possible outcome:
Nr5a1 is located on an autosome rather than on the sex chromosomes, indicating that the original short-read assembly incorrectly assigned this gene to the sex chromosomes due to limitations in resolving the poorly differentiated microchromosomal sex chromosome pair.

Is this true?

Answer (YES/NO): NO